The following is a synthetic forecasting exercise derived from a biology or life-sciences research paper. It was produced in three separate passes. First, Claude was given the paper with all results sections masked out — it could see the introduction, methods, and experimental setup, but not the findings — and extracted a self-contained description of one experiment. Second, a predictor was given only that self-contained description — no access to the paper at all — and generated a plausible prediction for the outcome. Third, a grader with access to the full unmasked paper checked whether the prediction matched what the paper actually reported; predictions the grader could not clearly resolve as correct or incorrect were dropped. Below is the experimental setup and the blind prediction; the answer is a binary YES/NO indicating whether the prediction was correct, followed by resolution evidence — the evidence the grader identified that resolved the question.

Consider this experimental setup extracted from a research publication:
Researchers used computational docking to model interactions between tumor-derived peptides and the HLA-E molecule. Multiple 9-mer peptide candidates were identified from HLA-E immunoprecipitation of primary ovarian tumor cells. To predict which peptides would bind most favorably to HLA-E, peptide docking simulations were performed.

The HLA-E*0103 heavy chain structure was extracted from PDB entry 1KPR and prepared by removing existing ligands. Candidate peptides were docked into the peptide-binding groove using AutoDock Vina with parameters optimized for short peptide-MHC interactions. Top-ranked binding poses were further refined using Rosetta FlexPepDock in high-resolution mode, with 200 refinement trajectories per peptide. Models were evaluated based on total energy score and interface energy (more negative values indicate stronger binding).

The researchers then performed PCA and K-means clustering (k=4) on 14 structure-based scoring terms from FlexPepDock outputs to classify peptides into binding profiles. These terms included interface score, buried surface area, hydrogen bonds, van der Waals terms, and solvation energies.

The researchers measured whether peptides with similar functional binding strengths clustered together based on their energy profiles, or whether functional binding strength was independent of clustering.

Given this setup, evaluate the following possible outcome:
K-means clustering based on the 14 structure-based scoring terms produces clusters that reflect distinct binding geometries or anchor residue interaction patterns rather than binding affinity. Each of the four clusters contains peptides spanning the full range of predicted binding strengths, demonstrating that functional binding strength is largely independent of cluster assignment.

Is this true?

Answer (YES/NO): NO